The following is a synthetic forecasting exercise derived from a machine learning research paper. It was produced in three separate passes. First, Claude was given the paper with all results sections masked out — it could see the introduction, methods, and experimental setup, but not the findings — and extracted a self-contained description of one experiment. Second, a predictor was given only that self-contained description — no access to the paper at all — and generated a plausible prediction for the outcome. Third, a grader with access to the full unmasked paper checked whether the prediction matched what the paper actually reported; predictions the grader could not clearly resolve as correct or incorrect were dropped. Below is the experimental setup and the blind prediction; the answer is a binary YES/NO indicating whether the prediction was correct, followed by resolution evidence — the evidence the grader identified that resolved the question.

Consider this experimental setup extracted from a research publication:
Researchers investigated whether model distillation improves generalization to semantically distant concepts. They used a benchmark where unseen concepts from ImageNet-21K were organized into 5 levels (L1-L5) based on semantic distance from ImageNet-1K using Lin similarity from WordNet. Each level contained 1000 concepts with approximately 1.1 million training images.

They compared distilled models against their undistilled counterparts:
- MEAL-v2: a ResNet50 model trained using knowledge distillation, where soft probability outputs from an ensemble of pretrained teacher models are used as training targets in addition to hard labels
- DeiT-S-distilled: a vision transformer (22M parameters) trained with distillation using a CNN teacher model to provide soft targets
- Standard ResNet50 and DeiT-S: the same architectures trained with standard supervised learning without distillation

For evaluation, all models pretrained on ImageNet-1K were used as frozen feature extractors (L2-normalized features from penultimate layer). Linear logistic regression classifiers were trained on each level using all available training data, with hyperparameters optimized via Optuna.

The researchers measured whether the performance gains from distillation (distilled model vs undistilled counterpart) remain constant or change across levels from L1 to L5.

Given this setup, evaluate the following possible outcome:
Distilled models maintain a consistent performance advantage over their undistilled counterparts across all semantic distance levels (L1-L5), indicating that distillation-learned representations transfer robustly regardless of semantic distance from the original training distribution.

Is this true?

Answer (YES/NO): NO